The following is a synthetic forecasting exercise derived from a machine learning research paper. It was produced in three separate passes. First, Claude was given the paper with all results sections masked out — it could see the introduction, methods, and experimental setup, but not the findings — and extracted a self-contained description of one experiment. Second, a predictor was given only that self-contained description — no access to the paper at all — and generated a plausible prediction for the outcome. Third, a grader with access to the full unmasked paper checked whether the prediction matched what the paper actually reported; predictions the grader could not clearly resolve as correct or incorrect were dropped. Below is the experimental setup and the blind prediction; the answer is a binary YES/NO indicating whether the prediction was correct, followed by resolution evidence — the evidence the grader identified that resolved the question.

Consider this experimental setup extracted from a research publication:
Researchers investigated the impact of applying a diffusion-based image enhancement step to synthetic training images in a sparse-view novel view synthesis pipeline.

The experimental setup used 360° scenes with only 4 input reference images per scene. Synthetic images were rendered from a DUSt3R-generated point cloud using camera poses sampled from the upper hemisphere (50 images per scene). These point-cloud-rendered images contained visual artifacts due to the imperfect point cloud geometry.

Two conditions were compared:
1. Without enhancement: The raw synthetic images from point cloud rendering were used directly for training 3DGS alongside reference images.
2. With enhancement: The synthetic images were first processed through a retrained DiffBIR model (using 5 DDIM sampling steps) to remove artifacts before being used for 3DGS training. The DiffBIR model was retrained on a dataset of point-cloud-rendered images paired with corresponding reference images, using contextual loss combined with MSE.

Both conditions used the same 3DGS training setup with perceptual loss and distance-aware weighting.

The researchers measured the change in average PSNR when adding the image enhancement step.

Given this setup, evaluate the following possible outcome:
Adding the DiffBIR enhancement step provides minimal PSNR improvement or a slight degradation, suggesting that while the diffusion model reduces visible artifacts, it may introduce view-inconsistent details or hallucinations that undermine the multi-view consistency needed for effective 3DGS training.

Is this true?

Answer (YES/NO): NO